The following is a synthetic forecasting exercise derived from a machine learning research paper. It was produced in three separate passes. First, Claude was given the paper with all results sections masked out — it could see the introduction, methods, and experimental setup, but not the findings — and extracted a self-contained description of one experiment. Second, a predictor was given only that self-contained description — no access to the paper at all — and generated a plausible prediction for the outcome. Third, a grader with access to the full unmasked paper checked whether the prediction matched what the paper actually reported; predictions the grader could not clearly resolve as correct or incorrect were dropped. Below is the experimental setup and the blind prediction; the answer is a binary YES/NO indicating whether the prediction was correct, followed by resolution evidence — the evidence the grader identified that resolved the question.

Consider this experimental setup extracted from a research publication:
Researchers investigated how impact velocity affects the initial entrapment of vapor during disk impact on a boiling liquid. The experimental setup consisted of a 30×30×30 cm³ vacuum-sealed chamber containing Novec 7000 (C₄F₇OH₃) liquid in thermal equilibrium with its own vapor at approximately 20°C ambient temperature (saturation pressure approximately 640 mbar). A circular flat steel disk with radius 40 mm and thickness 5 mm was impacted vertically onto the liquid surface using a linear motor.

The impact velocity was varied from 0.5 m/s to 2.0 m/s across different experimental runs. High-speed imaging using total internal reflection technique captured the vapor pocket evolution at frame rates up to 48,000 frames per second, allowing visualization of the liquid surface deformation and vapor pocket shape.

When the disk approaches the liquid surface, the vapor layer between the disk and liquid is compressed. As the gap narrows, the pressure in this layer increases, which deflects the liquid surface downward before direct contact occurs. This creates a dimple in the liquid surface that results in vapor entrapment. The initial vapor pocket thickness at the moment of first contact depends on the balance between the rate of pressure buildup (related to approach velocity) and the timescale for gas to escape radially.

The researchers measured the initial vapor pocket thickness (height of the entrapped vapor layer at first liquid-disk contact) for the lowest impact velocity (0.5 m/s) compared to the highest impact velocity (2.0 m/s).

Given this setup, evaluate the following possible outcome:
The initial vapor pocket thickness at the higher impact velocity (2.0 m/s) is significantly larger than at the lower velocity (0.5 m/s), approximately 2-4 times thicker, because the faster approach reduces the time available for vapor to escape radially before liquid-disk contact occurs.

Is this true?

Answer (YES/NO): NO